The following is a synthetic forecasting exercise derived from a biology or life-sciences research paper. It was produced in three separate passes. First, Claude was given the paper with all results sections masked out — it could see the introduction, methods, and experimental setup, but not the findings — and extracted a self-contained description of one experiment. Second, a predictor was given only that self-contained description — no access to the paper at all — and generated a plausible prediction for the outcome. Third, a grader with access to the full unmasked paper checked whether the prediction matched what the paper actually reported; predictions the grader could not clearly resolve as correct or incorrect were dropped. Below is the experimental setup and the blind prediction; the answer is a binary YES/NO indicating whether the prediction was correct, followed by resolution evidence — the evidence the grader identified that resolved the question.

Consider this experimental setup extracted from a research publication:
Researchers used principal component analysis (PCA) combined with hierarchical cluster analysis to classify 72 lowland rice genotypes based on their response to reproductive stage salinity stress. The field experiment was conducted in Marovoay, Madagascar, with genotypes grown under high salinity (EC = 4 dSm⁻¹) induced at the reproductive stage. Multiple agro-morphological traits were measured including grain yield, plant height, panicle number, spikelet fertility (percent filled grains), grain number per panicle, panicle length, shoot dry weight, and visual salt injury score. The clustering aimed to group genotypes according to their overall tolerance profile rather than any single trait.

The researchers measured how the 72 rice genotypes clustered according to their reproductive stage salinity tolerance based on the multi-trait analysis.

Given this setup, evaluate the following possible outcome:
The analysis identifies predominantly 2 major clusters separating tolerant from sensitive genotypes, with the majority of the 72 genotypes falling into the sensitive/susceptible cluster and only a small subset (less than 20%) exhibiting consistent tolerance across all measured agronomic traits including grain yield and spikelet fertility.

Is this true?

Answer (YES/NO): NO